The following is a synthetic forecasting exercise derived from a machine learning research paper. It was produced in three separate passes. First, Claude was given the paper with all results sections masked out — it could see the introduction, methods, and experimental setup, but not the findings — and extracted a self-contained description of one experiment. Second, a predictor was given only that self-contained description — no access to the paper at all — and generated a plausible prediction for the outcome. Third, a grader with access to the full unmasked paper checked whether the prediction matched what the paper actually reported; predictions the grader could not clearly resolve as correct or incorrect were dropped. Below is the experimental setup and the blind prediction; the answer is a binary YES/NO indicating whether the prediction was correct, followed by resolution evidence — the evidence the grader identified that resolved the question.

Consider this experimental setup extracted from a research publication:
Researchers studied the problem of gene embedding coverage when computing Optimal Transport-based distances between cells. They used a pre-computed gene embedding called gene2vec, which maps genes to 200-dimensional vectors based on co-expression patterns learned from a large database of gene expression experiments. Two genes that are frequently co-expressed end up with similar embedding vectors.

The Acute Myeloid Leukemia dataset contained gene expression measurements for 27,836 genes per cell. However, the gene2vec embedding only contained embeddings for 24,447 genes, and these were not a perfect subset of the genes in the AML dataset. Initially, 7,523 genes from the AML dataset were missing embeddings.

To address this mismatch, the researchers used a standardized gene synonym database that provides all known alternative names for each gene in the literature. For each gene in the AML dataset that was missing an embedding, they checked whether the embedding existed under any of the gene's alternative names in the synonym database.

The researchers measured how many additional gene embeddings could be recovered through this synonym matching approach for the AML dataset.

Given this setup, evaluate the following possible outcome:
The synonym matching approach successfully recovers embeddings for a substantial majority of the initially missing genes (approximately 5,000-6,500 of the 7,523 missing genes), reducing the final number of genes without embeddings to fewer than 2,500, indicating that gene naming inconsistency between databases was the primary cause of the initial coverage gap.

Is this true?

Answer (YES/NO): NO